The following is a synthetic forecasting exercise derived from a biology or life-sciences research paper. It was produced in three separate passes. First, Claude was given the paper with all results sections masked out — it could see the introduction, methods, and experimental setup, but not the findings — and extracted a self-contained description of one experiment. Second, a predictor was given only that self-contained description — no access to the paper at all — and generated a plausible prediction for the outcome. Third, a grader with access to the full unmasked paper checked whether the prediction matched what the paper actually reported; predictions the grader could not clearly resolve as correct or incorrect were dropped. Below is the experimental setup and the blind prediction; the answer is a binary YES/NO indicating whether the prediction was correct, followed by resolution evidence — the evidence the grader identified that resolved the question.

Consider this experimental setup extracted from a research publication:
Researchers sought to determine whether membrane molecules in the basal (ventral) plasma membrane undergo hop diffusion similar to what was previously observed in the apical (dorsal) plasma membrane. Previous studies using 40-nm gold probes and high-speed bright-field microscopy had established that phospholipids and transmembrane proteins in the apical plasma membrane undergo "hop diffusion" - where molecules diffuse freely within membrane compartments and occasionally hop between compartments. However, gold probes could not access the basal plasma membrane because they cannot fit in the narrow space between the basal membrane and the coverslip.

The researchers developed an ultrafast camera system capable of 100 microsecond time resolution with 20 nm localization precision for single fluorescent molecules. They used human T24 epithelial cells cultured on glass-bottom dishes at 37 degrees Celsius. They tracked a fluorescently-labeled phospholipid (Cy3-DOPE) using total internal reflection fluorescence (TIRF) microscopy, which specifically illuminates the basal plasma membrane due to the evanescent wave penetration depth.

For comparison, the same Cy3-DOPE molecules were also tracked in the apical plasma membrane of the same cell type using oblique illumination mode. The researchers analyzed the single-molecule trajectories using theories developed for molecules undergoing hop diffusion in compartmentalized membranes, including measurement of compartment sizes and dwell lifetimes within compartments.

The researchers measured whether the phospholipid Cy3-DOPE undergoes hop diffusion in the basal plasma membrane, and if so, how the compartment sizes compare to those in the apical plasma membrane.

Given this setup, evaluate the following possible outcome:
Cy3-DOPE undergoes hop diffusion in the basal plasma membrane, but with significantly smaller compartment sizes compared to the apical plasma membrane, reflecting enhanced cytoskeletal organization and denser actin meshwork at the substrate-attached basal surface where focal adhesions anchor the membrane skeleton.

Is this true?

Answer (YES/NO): NO